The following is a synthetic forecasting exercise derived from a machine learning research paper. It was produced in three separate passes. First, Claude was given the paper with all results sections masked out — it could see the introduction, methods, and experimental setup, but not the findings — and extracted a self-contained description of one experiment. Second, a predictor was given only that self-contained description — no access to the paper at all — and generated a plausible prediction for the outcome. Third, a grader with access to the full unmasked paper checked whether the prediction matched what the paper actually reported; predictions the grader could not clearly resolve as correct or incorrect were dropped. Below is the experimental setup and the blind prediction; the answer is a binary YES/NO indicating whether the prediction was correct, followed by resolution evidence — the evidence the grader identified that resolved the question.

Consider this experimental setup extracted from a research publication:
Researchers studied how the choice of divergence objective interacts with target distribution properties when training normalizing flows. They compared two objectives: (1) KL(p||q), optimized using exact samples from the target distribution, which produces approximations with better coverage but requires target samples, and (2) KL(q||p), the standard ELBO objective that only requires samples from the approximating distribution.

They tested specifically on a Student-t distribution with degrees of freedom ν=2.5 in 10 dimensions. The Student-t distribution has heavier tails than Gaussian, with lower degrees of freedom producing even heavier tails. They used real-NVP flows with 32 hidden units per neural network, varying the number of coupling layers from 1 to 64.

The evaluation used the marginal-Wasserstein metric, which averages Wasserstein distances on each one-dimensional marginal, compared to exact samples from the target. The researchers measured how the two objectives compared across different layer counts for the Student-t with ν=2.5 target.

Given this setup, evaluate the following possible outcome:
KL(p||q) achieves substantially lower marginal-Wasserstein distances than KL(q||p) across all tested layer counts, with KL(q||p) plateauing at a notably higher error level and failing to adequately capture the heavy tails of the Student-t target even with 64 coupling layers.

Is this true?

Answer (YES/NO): NO